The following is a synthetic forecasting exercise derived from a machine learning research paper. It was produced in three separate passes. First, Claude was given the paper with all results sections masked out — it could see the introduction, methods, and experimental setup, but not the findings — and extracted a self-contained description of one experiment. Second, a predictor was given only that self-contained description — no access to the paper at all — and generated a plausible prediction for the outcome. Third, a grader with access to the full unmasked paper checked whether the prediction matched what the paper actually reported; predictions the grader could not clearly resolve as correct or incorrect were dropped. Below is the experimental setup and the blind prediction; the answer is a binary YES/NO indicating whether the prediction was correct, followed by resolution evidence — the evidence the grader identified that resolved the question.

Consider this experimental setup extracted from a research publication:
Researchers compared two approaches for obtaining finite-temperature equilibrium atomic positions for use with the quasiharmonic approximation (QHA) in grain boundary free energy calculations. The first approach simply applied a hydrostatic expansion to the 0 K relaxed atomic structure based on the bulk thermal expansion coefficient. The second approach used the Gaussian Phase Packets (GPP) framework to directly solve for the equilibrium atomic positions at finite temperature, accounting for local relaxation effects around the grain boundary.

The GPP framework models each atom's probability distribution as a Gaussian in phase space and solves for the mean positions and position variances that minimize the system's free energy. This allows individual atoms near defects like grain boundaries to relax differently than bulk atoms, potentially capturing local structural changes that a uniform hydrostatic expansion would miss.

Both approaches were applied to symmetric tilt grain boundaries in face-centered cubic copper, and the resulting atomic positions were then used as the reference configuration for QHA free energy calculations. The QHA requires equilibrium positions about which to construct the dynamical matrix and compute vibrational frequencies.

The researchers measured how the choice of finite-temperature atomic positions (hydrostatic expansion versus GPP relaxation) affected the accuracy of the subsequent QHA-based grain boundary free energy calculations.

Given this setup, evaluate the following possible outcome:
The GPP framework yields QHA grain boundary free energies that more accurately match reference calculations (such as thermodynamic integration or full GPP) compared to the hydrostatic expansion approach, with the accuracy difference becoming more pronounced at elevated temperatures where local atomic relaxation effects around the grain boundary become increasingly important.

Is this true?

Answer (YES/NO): YES